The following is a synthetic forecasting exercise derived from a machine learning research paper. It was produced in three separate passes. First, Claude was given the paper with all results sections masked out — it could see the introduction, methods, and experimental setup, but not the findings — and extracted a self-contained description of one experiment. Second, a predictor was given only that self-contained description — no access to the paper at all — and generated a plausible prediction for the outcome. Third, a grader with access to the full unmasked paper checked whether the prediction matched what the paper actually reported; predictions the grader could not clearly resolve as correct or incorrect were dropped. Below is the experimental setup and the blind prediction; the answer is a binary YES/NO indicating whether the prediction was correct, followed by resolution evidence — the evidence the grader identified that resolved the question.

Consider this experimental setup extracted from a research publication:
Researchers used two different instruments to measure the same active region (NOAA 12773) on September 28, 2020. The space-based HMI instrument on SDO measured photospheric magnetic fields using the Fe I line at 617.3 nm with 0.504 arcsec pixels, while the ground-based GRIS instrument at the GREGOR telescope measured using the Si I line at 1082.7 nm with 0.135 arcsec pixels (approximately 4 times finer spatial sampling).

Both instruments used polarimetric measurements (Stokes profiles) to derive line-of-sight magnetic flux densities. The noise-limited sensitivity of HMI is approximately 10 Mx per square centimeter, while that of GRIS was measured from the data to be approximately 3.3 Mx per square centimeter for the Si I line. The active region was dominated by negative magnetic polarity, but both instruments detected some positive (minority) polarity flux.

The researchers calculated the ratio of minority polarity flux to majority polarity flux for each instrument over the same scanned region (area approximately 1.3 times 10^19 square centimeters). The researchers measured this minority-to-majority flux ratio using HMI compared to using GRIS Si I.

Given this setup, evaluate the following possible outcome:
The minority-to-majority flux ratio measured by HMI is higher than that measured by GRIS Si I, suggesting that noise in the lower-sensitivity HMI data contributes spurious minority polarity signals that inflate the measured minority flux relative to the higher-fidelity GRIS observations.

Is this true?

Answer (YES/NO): YES